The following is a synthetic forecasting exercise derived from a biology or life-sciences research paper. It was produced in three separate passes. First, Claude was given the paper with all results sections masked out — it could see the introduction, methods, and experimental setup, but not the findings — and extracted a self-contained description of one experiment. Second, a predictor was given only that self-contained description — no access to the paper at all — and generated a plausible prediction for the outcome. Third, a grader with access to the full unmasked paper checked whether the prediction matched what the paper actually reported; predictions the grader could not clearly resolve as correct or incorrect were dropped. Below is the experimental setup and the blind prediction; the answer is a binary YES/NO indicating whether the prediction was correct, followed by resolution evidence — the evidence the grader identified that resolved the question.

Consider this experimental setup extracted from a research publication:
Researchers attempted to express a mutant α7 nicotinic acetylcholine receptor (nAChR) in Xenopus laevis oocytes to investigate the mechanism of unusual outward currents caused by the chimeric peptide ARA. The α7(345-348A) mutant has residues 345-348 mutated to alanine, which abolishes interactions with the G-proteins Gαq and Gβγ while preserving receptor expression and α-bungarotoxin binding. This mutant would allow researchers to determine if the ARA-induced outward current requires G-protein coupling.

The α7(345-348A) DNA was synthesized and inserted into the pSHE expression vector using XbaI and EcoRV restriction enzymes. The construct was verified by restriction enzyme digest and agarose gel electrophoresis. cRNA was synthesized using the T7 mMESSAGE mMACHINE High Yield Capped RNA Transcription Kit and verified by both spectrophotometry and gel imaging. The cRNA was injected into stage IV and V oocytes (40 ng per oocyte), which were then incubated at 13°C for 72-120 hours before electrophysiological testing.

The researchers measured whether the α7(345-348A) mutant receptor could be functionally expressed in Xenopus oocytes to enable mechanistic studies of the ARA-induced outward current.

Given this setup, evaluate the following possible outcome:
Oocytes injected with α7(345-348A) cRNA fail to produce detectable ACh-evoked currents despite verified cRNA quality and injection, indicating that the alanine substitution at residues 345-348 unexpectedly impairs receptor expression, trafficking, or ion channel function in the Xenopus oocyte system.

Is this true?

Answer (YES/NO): YES